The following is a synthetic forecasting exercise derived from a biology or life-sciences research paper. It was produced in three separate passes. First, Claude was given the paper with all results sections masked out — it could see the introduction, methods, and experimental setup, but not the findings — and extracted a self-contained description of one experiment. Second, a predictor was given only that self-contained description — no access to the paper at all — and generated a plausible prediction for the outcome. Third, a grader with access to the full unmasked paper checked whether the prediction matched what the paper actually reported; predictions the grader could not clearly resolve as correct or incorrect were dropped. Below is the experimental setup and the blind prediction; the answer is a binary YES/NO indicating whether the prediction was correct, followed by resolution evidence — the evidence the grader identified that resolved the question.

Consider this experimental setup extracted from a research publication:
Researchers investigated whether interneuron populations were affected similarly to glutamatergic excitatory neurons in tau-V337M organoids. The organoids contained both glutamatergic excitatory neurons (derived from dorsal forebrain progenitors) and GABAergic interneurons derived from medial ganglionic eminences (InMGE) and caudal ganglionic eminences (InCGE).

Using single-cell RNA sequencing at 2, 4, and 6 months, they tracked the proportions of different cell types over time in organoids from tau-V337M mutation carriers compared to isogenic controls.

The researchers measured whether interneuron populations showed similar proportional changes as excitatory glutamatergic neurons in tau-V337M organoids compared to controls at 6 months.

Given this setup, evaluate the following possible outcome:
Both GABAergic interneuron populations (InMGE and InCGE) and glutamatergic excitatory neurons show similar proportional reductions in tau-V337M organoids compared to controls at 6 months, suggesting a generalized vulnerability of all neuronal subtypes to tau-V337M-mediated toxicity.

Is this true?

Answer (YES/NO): NO